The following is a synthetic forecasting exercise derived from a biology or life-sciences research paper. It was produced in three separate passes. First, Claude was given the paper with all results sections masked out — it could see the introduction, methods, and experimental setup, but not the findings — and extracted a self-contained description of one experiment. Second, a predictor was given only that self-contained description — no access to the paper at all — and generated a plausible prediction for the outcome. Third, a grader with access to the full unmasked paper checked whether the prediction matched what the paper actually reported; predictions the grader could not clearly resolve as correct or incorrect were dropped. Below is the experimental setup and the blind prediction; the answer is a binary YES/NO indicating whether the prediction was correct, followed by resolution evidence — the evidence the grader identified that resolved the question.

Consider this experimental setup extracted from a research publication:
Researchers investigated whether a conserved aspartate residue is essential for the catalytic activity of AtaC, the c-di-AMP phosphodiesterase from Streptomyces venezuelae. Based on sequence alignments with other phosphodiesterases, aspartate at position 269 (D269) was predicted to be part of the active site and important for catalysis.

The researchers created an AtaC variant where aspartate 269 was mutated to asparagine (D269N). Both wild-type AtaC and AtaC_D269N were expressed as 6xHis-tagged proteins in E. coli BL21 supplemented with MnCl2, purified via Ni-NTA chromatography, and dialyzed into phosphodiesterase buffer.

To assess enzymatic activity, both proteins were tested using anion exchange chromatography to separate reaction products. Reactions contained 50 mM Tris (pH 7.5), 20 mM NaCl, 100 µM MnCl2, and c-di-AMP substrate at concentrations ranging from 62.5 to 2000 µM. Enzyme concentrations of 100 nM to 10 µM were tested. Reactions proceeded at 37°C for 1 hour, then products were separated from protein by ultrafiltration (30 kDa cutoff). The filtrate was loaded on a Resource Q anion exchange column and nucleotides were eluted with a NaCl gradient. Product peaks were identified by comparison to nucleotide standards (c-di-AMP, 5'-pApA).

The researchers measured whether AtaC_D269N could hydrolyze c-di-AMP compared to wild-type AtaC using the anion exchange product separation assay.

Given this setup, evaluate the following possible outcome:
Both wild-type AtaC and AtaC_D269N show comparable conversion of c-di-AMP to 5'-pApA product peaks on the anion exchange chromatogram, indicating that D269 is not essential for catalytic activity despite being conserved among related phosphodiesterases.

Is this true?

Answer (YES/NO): NO